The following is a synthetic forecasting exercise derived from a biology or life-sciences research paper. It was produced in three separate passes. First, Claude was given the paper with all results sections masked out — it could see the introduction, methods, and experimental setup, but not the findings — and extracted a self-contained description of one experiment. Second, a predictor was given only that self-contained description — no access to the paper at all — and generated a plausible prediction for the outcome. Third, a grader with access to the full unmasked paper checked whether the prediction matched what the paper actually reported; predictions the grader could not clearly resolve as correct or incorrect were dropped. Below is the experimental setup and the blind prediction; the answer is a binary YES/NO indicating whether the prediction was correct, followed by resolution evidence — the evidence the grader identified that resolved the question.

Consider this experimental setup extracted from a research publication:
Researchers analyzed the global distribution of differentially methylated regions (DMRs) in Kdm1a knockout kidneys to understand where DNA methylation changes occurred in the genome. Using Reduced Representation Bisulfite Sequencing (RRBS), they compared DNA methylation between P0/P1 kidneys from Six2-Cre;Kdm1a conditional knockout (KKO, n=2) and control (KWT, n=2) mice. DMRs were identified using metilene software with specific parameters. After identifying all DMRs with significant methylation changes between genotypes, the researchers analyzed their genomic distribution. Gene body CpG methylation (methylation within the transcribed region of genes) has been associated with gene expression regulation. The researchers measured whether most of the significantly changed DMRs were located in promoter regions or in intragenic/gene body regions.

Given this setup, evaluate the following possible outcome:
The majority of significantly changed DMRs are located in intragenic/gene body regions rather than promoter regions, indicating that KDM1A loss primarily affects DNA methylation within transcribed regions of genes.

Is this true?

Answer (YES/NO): YES